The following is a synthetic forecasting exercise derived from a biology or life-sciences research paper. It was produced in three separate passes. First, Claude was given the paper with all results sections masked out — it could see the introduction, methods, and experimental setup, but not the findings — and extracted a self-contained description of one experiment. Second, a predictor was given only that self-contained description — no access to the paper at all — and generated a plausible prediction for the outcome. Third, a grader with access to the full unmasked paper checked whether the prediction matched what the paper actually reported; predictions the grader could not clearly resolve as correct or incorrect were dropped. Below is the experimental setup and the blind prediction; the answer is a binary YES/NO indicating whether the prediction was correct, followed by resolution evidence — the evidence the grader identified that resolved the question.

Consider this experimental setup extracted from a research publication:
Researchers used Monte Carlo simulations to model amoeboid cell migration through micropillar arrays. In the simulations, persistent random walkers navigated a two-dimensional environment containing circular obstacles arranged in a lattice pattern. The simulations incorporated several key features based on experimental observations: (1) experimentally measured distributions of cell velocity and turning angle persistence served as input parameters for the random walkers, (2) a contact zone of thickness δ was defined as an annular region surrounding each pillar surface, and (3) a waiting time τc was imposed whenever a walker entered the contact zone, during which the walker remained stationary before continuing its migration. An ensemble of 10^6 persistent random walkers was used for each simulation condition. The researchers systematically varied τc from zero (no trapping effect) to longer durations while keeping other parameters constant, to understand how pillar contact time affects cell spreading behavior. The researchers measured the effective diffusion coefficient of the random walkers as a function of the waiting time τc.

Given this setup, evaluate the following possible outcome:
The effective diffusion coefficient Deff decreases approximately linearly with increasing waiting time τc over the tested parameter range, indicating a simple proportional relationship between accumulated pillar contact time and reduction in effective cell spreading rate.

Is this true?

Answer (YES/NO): NO